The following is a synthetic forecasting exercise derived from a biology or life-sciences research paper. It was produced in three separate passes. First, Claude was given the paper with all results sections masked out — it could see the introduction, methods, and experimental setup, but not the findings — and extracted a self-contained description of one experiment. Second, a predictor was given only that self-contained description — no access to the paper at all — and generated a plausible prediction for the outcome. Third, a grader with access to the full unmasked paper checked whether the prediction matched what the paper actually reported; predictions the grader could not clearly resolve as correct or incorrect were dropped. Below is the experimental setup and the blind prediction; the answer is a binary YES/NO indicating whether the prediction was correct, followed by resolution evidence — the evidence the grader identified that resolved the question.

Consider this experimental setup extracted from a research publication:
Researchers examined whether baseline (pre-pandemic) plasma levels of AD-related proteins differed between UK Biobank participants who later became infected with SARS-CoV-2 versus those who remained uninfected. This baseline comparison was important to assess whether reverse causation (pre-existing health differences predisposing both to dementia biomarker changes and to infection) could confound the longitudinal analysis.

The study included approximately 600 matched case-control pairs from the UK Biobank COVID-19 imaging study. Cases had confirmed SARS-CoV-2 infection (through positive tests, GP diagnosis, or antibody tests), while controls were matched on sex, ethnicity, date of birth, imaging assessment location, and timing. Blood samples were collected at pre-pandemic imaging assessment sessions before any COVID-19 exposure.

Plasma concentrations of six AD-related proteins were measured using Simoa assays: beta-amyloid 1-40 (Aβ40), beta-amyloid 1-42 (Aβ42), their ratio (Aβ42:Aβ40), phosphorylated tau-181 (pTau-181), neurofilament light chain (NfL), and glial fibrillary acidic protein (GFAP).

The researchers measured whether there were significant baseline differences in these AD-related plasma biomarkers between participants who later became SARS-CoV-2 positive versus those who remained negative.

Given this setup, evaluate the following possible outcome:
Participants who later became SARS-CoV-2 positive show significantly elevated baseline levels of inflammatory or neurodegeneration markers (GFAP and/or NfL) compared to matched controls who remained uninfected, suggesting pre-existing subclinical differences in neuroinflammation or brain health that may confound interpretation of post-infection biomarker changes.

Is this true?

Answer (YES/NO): NO